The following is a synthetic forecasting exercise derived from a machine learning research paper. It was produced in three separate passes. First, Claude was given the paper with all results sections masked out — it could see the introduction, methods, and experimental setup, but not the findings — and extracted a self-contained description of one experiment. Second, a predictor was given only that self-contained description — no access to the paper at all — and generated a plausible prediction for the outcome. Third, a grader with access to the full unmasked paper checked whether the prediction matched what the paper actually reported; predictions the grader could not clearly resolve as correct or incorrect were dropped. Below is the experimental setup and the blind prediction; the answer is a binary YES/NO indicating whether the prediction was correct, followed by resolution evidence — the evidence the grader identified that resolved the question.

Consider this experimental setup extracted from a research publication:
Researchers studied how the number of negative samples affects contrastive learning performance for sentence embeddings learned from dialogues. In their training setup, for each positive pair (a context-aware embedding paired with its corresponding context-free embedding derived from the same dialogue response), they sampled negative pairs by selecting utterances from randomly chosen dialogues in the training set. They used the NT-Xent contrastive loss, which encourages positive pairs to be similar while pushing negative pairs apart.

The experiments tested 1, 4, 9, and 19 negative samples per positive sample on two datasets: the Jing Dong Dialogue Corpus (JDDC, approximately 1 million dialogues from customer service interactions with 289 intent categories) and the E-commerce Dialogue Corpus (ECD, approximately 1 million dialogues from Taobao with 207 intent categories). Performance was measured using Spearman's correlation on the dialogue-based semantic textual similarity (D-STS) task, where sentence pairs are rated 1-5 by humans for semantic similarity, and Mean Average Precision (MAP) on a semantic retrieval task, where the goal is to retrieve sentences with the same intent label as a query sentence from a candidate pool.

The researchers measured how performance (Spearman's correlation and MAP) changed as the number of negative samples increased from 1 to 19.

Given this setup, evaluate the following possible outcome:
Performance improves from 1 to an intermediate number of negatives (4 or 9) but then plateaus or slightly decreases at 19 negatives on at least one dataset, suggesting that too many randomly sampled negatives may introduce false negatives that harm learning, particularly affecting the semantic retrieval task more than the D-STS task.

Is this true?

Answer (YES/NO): NO